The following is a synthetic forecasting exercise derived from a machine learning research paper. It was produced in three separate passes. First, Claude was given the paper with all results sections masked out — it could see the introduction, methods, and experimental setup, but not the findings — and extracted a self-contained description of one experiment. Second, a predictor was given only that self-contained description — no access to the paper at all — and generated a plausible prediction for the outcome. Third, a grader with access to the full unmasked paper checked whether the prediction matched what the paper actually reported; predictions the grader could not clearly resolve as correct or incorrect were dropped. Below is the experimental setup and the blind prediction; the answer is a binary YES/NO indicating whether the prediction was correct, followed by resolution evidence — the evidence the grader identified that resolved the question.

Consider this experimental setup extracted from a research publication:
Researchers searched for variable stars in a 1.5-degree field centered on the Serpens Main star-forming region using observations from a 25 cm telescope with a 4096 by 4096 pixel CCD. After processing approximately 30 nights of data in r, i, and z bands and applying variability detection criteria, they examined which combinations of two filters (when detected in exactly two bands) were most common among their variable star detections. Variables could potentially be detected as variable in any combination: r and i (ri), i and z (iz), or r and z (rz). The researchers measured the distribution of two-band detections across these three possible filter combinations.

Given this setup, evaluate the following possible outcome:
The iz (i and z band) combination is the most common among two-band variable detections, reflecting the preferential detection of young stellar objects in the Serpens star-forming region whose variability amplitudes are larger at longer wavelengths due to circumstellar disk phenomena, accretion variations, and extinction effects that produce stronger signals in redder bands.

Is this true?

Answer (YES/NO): YES